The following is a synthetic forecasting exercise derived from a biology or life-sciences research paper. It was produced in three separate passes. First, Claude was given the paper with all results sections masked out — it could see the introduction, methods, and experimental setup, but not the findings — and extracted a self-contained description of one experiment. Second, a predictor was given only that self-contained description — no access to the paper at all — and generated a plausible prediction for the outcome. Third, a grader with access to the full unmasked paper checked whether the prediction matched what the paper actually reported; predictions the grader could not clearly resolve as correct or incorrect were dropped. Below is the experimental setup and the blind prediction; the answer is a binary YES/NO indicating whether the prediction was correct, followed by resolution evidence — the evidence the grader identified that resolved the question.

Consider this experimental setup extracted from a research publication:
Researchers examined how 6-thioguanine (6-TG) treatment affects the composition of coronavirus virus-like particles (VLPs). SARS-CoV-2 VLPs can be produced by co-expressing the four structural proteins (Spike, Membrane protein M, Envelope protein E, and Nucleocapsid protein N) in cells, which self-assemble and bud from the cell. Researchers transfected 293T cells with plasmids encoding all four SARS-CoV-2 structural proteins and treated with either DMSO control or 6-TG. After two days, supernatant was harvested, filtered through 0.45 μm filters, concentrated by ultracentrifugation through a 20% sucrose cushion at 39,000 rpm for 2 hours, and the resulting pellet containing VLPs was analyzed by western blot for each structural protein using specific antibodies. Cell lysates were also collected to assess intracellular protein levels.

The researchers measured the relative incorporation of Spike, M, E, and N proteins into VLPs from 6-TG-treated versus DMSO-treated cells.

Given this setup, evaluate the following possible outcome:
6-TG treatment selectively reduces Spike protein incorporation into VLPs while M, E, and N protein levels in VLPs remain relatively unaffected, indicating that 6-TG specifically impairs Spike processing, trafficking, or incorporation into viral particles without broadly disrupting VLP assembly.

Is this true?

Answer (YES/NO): NO